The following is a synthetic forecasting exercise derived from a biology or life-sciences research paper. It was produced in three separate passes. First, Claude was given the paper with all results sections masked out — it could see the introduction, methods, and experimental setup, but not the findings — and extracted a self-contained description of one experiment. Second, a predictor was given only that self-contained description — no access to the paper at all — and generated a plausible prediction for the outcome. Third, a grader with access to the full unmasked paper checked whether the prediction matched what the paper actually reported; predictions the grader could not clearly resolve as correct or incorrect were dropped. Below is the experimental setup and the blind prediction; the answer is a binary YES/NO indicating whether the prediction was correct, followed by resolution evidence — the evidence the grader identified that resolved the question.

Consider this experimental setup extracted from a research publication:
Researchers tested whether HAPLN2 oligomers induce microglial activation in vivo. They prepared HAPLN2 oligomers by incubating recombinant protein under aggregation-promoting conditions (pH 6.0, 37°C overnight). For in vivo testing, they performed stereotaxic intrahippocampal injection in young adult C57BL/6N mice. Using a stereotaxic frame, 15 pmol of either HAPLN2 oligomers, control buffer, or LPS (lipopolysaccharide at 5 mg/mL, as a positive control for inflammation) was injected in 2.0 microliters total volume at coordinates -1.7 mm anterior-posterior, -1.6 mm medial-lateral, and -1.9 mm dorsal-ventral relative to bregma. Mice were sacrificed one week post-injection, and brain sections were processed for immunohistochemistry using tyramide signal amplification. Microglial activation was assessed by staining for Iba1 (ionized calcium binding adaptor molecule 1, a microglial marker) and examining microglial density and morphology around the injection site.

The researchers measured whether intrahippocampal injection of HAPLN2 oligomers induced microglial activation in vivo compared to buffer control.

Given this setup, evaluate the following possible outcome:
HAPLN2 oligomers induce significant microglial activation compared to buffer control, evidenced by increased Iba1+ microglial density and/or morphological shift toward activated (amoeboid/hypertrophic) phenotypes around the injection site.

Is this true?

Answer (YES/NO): YES